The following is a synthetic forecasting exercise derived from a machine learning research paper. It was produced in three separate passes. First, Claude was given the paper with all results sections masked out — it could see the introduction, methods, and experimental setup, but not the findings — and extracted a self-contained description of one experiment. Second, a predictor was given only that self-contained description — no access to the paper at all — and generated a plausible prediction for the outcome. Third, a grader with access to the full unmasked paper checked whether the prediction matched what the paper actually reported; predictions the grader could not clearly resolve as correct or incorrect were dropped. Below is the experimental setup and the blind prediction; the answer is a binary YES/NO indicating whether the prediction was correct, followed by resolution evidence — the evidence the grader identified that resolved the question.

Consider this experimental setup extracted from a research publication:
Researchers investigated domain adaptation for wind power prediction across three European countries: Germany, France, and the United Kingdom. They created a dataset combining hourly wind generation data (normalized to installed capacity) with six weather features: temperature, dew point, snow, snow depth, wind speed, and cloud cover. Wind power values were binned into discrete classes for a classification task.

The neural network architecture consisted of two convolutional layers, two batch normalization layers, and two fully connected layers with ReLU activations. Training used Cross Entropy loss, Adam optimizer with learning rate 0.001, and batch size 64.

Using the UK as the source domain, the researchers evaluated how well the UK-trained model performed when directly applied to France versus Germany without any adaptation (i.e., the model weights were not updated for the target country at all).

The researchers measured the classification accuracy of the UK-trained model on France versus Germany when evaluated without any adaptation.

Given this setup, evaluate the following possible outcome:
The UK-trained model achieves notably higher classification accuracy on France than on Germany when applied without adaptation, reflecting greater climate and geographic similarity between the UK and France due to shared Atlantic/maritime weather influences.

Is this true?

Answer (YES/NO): NO